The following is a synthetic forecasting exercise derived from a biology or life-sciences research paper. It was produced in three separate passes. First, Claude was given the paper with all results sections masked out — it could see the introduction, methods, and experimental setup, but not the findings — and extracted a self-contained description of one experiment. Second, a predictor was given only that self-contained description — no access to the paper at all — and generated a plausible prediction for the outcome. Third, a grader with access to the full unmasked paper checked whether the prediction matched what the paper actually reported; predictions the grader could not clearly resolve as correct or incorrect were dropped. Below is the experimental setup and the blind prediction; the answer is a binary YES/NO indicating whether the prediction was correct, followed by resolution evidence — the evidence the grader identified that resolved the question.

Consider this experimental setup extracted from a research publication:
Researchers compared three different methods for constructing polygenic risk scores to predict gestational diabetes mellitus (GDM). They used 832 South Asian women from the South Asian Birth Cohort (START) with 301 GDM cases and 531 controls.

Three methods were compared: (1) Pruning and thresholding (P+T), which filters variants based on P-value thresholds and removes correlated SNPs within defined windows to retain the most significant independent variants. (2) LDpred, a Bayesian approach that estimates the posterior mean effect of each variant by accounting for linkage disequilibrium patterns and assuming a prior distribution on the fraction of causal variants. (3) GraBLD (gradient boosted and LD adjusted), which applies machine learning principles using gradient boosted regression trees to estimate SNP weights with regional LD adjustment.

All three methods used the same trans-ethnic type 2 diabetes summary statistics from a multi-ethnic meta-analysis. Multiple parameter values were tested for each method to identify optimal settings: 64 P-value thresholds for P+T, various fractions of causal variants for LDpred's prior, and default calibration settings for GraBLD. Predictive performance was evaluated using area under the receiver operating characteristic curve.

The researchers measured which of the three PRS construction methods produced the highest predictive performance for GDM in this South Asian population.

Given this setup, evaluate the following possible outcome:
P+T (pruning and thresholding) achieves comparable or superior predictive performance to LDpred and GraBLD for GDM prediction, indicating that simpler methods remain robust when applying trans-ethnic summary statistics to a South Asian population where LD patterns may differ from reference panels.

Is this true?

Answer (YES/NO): YES